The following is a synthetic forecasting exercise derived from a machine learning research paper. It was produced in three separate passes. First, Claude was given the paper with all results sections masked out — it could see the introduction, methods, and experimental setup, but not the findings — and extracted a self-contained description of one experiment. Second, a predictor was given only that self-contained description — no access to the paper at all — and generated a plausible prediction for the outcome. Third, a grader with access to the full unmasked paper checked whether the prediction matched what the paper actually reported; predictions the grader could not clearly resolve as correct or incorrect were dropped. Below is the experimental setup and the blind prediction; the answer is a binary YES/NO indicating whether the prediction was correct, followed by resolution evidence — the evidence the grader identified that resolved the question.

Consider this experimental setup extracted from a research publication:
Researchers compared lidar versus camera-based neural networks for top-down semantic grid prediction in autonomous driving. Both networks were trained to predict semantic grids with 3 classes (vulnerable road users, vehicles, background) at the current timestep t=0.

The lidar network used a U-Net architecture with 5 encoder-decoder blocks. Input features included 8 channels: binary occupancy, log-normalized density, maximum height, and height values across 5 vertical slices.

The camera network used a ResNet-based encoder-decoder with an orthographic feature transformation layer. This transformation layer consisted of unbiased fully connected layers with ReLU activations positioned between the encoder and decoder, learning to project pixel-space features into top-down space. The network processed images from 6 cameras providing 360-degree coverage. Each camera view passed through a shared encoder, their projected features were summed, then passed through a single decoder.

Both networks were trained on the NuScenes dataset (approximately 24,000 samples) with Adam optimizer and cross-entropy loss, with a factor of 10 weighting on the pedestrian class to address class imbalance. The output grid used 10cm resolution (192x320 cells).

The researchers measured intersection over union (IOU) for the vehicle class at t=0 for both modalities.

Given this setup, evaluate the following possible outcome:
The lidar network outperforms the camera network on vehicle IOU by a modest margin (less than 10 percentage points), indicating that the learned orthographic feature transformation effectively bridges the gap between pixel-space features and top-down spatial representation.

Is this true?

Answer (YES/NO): NO